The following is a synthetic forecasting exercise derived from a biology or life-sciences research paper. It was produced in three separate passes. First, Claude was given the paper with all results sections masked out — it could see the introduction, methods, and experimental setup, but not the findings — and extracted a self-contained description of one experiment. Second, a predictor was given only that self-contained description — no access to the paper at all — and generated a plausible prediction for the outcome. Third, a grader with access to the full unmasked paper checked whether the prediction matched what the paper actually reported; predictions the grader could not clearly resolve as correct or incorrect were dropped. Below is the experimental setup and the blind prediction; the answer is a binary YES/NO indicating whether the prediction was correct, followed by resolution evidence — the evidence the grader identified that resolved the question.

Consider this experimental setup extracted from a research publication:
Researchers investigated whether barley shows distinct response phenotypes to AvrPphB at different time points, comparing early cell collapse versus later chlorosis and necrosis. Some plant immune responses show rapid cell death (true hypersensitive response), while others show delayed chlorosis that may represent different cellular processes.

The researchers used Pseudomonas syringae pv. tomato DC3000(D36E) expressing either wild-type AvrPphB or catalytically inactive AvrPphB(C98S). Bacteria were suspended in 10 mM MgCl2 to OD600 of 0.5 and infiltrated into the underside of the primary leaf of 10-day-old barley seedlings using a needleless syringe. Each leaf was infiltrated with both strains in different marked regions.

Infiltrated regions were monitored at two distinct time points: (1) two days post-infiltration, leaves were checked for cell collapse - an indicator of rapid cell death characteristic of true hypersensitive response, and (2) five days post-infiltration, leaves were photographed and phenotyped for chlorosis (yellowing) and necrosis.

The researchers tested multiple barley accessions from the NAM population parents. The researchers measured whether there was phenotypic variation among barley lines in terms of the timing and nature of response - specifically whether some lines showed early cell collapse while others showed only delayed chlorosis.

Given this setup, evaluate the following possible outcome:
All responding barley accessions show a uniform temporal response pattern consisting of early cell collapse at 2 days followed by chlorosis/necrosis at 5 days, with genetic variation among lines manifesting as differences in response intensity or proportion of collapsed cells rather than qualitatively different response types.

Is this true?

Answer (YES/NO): NO